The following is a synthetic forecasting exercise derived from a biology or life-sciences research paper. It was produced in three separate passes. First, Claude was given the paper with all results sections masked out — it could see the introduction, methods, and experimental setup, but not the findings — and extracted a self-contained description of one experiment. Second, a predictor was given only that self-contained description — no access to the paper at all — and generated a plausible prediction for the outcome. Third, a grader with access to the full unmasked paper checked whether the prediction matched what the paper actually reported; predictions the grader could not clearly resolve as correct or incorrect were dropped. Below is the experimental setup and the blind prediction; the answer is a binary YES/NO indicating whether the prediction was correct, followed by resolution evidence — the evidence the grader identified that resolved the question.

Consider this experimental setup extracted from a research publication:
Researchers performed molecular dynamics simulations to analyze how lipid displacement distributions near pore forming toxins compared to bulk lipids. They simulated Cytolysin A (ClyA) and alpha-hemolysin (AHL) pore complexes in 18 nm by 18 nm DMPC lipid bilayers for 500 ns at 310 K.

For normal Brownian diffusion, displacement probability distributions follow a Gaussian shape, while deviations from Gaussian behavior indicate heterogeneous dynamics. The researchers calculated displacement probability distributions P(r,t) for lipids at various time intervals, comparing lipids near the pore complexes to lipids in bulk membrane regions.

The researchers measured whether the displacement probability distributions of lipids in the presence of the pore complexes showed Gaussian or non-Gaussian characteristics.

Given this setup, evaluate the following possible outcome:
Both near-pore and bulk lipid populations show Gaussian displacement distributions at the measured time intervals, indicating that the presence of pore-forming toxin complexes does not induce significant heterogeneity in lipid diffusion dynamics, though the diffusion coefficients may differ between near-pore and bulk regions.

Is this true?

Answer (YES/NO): NO